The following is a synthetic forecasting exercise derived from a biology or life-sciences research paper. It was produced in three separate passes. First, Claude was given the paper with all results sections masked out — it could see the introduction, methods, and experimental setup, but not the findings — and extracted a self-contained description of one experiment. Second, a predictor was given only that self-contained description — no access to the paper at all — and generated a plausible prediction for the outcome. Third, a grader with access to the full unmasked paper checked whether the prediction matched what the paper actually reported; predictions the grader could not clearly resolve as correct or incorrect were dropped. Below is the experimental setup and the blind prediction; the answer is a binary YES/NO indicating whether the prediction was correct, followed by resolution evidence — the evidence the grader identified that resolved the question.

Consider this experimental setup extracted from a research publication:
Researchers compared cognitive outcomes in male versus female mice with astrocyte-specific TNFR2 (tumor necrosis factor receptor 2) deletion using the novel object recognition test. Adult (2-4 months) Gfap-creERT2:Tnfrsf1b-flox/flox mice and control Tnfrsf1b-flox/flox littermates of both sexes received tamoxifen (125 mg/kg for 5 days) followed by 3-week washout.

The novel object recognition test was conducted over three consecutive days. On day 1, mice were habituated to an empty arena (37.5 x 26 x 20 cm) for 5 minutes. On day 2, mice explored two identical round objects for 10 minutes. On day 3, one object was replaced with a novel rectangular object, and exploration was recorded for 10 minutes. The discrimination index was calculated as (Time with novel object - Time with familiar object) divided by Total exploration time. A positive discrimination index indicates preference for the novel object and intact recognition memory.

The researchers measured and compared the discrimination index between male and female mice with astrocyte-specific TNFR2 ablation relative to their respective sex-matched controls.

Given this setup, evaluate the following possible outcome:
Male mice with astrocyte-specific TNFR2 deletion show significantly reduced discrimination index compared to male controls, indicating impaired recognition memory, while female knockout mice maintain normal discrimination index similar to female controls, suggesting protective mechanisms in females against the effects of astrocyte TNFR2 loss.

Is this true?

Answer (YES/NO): YES